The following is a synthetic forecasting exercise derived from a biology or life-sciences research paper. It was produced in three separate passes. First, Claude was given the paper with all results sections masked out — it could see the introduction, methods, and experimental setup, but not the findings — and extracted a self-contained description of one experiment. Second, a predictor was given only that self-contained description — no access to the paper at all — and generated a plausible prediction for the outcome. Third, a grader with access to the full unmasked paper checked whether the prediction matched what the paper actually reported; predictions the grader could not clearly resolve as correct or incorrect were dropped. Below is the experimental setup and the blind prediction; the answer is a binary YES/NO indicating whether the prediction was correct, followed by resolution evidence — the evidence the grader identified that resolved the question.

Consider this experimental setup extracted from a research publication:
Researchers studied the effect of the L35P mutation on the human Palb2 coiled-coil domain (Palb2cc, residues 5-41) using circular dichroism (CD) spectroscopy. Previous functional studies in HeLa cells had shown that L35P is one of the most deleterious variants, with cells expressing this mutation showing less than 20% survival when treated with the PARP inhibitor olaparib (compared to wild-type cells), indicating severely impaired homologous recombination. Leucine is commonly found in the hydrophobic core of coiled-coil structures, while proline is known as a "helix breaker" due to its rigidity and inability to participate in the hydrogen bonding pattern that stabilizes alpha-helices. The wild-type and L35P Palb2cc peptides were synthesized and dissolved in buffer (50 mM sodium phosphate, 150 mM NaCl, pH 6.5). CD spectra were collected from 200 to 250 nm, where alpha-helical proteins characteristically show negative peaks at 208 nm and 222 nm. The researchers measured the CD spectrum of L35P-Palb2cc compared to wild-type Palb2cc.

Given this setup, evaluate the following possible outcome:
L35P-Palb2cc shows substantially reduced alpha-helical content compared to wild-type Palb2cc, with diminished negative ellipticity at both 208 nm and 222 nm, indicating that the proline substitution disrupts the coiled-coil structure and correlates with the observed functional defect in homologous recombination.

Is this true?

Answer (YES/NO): YES